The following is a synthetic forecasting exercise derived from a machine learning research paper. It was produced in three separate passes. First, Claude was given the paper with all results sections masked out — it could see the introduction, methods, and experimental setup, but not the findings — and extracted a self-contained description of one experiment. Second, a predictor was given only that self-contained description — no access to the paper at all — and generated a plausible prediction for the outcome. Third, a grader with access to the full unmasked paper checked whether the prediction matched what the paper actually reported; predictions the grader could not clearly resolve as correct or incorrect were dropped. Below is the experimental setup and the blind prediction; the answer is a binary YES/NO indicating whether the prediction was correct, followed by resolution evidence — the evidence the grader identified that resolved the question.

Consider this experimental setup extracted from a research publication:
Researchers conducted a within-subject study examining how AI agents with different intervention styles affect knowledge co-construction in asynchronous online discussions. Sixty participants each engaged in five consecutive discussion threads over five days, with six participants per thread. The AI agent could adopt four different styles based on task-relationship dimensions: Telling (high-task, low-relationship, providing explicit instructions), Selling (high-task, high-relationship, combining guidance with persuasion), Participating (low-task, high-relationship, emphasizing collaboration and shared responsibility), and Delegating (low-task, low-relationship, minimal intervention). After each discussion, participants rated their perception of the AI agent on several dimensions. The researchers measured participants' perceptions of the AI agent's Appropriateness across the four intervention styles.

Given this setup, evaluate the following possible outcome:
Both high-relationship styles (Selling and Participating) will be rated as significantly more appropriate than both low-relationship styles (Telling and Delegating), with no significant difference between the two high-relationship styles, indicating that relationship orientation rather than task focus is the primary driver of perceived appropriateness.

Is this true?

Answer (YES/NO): NO